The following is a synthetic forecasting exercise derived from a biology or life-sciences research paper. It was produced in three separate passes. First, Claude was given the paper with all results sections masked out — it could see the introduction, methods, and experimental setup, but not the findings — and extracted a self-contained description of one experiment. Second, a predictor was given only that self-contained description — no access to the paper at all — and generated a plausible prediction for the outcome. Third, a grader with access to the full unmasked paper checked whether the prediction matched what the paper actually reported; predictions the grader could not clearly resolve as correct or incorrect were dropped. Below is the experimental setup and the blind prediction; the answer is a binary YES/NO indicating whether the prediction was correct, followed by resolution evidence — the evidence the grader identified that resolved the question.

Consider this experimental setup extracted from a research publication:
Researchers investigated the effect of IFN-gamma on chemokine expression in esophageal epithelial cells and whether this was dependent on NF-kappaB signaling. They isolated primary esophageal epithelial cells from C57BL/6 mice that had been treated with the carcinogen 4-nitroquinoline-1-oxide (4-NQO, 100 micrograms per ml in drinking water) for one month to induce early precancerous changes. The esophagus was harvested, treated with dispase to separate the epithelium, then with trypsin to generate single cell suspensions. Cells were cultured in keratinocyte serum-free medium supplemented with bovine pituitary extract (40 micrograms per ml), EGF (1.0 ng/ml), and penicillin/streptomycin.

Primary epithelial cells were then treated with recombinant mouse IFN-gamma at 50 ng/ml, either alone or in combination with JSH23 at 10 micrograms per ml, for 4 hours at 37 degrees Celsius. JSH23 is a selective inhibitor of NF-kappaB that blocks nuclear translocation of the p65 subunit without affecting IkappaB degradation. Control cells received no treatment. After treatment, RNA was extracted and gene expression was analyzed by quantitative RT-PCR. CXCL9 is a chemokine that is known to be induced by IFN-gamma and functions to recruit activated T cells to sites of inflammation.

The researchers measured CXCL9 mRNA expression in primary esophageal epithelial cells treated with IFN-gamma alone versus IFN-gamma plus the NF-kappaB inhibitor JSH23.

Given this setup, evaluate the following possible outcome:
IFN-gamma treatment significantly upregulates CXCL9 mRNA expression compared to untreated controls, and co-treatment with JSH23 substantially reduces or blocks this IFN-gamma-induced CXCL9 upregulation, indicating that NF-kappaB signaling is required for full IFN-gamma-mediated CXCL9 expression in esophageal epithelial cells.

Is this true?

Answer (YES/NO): YES